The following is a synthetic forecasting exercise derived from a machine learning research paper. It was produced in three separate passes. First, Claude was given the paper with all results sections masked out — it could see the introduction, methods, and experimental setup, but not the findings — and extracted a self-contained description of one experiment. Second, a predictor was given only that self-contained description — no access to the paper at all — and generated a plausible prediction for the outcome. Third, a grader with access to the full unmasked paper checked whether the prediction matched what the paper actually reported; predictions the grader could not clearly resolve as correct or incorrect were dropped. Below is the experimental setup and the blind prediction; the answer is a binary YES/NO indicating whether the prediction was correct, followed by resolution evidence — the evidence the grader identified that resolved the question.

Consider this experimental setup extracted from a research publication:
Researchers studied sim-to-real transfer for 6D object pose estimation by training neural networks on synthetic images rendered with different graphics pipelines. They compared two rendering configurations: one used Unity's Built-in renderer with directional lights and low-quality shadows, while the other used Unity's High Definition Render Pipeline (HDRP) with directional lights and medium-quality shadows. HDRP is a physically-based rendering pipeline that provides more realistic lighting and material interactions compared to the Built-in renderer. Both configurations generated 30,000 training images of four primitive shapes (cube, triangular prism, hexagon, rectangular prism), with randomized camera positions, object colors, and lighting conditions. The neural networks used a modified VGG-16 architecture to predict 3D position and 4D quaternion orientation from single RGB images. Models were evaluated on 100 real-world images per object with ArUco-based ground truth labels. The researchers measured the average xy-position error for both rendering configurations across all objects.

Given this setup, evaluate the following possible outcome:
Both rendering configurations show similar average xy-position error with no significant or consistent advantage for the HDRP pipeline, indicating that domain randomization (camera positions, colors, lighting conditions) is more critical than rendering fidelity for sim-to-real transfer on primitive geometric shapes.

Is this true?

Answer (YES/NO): NO